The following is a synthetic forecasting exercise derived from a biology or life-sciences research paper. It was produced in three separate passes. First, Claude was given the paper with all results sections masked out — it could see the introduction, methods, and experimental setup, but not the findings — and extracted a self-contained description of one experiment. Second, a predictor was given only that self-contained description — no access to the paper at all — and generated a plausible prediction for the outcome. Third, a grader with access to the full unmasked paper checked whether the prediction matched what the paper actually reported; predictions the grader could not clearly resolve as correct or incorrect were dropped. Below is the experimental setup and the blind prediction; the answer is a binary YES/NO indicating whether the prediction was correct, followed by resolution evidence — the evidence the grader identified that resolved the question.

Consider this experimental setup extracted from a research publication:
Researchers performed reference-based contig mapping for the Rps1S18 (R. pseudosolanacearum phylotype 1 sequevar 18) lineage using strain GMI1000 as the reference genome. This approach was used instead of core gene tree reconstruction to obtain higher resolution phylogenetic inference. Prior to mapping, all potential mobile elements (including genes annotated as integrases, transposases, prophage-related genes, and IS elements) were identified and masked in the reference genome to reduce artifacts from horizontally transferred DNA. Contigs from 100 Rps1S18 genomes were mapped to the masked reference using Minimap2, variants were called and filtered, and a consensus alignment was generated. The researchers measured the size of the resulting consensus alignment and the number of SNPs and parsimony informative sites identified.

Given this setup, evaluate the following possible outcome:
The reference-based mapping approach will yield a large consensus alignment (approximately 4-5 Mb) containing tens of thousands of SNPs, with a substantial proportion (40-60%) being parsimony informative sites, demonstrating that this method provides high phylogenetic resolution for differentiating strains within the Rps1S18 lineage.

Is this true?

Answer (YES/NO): NO